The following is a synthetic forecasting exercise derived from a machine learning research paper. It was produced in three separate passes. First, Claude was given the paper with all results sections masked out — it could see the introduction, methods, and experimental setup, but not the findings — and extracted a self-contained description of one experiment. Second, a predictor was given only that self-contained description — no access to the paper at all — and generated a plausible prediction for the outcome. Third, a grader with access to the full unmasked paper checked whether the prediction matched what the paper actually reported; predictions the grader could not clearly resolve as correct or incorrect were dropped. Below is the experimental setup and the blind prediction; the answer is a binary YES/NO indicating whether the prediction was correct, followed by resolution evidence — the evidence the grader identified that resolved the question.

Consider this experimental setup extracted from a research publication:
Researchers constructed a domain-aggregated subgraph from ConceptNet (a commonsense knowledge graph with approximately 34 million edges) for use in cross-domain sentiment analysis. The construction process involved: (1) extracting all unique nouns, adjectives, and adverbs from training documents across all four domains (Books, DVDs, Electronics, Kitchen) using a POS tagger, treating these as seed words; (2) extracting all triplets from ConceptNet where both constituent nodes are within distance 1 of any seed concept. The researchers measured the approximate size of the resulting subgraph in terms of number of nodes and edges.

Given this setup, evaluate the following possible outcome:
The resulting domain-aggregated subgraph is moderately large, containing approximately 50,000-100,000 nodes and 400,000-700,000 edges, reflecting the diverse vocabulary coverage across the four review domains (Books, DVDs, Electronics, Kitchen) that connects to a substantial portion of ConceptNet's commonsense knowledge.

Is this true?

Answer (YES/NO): NO